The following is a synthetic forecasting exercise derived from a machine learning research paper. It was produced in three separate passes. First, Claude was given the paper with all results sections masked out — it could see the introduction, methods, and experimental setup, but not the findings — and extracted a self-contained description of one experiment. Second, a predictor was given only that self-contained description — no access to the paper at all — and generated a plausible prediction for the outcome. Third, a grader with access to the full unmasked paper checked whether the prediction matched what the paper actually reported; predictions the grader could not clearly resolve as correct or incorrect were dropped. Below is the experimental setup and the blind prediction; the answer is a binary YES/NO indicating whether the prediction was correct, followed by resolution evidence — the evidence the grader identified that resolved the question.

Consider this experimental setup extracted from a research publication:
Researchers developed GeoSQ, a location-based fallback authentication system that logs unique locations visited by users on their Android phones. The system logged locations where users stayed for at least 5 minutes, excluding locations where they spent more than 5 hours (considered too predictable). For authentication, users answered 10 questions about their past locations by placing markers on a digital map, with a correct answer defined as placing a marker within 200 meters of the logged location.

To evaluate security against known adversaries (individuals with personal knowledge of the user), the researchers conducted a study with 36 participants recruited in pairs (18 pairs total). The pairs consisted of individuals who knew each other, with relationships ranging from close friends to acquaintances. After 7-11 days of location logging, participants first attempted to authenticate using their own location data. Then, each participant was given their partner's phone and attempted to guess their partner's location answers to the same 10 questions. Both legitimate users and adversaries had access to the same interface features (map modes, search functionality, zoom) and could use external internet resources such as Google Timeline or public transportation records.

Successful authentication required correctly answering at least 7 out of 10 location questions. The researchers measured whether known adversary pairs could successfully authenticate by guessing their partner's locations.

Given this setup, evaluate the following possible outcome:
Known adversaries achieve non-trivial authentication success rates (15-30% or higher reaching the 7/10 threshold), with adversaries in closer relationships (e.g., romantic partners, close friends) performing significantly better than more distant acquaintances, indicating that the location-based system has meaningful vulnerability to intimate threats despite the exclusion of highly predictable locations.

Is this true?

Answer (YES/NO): NO